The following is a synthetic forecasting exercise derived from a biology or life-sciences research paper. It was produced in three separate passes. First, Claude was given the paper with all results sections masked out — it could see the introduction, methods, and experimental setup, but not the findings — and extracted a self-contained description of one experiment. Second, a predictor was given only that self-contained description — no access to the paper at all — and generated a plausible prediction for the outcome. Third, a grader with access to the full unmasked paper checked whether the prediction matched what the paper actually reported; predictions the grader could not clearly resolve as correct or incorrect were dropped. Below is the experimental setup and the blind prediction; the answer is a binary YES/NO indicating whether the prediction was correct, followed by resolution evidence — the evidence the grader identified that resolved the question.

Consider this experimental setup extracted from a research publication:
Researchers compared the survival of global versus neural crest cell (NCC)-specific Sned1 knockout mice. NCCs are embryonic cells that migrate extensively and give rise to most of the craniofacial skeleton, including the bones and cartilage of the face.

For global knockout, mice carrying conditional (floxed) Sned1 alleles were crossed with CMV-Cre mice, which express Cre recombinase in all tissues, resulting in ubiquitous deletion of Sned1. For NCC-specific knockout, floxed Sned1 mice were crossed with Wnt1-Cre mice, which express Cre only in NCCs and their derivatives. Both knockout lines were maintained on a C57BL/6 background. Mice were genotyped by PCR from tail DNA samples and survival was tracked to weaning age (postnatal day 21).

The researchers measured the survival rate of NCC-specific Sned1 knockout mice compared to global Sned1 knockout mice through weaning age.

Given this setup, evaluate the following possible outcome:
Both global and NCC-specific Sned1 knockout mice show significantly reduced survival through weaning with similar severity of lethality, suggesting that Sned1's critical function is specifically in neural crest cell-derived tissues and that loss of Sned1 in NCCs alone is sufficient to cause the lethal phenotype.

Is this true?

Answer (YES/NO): NO